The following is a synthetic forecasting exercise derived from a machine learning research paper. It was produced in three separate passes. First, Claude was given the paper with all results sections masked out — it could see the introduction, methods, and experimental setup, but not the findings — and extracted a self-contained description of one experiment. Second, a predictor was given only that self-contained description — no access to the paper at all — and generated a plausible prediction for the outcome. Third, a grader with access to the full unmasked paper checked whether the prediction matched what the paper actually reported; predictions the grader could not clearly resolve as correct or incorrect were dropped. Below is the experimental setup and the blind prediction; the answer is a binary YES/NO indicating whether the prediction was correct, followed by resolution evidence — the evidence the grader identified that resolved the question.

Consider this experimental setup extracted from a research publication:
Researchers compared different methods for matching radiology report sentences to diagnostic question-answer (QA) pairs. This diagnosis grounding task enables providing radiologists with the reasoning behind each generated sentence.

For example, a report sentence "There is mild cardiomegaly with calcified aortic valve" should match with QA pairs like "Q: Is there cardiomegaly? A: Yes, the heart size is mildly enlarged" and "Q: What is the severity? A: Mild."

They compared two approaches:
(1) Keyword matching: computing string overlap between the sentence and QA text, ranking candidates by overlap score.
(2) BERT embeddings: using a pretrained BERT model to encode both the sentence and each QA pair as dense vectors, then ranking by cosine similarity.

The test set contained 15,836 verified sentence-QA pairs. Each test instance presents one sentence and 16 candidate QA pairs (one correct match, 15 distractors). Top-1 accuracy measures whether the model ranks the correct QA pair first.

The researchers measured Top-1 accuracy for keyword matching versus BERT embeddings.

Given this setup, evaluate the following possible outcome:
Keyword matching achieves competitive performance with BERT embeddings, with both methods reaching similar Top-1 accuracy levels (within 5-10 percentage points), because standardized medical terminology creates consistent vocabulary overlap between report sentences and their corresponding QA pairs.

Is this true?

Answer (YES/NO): YES